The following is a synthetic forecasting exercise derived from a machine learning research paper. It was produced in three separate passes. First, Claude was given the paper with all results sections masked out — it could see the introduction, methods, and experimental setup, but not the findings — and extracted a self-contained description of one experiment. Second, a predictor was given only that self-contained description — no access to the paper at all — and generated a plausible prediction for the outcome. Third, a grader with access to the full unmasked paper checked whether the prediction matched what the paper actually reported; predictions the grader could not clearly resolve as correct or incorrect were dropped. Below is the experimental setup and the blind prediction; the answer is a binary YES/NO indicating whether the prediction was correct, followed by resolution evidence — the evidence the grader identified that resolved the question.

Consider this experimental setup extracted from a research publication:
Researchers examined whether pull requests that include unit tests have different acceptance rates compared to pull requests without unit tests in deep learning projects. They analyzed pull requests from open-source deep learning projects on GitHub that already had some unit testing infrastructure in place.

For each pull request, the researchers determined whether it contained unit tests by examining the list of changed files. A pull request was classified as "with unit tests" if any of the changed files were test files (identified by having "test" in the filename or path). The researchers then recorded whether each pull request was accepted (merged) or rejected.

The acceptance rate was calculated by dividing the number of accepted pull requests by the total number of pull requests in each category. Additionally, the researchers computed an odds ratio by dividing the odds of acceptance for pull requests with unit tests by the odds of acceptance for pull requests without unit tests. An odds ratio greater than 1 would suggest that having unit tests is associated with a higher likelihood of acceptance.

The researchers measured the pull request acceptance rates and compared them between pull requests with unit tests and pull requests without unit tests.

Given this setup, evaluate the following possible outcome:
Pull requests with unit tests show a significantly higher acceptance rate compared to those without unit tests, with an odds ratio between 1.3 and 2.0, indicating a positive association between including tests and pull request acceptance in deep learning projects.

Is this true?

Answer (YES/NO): NO